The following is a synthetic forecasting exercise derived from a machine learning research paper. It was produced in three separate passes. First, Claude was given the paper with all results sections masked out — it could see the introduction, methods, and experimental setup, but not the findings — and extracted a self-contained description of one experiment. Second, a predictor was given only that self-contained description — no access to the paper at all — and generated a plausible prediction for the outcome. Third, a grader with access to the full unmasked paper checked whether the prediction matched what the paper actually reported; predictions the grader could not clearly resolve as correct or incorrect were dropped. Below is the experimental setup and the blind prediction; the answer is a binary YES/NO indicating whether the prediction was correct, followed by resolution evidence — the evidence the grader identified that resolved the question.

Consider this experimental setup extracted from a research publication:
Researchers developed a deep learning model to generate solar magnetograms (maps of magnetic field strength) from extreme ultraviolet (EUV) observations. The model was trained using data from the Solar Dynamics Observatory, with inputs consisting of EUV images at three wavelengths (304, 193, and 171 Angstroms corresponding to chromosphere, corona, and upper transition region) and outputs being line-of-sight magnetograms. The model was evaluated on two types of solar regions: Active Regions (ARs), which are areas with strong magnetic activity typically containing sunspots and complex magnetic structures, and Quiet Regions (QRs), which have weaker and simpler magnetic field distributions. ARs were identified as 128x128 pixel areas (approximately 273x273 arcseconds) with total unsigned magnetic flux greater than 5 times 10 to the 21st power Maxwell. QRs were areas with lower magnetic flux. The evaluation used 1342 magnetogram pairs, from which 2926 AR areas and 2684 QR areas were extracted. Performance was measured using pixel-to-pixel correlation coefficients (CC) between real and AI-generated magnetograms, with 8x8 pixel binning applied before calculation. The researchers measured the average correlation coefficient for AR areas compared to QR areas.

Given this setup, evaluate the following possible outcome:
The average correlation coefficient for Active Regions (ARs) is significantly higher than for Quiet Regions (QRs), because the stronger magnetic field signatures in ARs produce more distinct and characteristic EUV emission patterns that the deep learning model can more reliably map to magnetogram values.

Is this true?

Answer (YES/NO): YES